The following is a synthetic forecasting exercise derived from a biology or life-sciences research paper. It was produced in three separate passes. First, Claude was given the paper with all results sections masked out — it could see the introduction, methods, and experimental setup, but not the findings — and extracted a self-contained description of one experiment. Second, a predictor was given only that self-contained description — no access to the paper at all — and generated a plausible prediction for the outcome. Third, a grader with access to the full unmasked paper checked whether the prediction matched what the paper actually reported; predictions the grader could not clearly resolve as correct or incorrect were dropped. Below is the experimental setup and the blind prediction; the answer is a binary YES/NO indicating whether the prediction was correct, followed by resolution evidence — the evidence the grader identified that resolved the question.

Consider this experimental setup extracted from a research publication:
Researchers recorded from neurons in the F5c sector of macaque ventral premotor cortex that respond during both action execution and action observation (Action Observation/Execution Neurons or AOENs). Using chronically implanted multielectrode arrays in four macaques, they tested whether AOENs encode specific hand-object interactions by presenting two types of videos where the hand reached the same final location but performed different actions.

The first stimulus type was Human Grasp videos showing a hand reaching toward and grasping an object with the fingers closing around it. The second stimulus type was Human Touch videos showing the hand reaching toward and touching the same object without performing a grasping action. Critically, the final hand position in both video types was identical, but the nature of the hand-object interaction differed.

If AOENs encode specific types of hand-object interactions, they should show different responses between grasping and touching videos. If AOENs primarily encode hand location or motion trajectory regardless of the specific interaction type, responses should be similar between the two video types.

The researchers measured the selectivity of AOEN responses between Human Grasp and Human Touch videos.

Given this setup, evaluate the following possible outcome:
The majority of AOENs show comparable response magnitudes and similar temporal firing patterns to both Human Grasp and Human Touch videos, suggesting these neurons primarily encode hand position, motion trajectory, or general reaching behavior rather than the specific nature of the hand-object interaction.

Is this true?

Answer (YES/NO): YES